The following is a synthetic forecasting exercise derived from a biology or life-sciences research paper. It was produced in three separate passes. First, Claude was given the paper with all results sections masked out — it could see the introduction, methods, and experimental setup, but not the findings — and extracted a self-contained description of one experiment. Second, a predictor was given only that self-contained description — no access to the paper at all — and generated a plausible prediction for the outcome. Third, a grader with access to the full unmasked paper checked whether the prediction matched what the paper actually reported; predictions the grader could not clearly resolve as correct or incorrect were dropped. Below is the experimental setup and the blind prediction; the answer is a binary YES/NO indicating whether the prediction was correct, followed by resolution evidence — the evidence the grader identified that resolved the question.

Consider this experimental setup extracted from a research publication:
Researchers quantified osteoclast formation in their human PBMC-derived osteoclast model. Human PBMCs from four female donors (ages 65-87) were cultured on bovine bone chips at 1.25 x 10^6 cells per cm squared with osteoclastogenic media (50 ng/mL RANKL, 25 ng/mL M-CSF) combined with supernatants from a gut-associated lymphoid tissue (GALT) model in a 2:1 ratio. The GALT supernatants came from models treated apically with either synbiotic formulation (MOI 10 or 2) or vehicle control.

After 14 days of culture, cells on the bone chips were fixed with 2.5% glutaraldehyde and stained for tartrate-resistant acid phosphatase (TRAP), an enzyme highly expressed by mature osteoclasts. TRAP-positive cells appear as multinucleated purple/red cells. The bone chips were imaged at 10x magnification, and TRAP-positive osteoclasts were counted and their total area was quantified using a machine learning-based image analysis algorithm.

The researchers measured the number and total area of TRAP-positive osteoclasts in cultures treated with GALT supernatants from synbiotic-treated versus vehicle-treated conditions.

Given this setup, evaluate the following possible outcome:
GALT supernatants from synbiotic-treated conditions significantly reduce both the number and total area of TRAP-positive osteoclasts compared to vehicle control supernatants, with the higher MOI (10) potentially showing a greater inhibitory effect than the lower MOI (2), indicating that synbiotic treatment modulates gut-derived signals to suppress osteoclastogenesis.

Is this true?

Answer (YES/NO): NO